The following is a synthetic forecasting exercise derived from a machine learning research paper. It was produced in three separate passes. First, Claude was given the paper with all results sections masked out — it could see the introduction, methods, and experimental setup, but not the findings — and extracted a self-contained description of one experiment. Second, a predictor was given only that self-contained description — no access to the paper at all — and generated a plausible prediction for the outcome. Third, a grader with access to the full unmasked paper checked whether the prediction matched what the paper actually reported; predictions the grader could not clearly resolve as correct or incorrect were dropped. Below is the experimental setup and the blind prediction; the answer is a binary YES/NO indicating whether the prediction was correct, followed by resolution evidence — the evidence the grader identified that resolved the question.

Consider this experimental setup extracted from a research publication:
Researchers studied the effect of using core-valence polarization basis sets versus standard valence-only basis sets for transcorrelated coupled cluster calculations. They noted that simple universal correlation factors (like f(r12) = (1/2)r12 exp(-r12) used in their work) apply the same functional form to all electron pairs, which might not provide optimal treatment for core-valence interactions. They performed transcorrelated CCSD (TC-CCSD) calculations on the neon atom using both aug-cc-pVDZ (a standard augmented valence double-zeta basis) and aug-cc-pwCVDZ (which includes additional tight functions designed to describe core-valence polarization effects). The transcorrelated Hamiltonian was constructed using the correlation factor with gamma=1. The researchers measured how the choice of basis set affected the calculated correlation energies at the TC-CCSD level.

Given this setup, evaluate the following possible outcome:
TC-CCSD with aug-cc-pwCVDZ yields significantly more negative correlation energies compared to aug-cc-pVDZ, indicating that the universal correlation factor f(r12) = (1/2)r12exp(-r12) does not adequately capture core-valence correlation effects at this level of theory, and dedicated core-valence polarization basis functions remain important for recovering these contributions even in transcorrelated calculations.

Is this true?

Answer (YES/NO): NO